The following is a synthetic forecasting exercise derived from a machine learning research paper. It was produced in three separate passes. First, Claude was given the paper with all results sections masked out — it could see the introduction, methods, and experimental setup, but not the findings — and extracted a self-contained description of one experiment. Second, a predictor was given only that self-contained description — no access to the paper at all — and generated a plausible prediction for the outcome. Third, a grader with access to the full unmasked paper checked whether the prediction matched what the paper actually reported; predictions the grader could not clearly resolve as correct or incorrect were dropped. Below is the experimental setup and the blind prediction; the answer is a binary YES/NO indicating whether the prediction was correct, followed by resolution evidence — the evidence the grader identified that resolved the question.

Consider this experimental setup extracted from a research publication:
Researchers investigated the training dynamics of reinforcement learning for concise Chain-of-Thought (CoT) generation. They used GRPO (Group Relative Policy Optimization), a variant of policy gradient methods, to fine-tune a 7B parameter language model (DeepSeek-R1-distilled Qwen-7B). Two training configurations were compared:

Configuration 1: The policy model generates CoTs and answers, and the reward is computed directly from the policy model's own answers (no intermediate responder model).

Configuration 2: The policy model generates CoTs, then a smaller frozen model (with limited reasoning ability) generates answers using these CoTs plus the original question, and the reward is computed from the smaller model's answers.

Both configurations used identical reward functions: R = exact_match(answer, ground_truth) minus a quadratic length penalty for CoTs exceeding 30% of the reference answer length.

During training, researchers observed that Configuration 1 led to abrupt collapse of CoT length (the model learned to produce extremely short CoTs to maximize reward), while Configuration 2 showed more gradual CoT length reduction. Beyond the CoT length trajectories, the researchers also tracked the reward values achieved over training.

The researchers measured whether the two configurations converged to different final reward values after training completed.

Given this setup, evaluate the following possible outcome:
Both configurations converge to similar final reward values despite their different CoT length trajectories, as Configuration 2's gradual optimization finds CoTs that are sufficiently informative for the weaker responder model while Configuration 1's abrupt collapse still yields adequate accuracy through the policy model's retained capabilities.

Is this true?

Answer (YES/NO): YES